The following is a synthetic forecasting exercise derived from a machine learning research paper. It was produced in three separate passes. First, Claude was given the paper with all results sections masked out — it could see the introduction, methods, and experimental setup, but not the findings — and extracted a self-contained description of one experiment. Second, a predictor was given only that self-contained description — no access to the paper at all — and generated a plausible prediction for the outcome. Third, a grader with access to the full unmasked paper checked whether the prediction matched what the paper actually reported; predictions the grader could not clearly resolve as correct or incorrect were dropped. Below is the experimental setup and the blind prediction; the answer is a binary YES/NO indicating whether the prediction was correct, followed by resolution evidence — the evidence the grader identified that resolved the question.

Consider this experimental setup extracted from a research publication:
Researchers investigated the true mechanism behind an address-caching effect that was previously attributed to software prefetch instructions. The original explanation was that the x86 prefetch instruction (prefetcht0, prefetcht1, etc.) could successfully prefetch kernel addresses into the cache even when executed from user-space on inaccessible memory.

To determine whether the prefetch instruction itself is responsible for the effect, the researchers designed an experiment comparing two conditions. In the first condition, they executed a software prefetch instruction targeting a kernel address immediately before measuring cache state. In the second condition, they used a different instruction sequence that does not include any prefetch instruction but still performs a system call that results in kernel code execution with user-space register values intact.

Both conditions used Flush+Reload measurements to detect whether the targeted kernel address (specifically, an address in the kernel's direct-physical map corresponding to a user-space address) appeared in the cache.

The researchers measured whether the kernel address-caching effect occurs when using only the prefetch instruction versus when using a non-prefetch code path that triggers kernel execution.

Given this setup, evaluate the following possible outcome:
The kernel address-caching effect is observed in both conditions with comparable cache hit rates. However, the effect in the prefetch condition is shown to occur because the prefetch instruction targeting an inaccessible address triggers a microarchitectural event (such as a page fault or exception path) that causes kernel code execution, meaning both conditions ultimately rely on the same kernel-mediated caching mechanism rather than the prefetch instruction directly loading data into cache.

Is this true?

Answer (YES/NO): NO